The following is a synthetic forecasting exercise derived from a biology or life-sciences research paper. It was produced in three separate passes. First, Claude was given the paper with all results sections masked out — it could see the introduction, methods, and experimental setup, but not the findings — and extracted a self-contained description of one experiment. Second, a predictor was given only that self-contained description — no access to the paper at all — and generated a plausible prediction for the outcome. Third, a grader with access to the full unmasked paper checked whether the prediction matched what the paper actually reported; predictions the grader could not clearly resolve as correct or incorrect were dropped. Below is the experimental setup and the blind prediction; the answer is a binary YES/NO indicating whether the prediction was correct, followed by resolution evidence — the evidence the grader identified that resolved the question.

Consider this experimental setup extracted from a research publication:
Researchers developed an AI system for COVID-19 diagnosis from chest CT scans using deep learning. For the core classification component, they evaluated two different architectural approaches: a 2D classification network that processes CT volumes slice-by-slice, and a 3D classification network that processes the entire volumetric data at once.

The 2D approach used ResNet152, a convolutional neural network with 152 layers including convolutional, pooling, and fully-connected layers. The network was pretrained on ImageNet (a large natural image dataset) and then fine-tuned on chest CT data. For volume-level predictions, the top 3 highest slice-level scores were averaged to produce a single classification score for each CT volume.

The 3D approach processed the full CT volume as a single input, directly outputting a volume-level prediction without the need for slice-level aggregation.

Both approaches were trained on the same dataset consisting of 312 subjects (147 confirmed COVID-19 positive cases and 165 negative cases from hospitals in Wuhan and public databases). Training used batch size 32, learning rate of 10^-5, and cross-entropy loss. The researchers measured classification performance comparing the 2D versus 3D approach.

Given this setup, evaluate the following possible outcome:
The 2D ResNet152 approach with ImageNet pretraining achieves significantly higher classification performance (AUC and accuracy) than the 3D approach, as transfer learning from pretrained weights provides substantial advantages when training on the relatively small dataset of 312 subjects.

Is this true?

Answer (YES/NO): NO